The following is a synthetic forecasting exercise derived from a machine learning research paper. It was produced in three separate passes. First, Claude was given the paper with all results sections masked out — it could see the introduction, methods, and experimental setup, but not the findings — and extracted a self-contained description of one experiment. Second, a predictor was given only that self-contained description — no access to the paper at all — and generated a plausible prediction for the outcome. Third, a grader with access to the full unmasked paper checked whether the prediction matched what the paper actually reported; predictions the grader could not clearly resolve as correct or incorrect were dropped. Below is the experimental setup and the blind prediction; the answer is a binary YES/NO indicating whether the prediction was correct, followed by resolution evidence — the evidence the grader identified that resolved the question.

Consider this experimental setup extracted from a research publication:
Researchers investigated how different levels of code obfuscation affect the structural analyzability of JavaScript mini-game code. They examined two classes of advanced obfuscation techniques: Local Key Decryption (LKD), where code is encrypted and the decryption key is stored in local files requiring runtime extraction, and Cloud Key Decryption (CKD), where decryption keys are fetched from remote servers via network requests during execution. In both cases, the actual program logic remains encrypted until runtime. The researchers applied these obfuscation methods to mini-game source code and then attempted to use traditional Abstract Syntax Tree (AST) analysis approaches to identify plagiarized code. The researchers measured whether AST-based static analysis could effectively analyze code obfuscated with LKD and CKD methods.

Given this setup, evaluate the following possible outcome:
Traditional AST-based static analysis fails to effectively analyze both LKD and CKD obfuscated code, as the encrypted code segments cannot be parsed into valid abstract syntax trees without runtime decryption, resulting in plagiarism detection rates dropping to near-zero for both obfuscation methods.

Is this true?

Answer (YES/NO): YES